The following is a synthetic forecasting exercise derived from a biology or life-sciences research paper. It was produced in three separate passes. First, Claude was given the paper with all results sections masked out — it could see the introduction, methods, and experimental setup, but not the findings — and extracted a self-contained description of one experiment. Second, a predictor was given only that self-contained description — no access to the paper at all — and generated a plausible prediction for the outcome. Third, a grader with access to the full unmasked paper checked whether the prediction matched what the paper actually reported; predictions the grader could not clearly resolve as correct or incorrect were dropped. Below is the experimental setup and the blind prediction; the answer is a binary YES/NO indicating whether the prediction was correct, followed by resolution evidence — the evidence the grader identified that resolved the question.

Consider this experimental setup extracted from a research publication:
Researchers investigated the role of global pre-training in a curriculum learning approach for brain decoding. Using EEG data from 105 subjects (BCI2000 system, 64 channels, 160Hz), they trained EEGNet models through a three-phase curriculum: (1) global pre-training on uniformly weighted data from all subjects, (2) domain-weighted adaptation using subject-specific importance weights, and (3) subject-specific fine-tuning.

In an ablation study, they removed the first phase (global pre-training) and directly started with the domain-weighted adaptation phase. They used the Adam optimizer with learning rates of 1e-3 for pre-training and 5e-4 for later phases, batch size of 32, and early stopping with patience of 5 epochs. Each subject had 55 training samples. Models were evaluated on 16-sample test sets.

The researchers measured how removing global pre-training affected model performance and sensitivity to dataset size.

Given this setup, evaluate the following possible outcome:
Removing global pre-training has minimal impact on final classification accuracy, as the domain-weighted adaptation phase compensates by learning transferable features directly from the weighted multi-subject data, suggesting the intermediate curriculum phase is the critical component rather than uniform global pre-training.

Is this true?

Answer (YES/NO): NO